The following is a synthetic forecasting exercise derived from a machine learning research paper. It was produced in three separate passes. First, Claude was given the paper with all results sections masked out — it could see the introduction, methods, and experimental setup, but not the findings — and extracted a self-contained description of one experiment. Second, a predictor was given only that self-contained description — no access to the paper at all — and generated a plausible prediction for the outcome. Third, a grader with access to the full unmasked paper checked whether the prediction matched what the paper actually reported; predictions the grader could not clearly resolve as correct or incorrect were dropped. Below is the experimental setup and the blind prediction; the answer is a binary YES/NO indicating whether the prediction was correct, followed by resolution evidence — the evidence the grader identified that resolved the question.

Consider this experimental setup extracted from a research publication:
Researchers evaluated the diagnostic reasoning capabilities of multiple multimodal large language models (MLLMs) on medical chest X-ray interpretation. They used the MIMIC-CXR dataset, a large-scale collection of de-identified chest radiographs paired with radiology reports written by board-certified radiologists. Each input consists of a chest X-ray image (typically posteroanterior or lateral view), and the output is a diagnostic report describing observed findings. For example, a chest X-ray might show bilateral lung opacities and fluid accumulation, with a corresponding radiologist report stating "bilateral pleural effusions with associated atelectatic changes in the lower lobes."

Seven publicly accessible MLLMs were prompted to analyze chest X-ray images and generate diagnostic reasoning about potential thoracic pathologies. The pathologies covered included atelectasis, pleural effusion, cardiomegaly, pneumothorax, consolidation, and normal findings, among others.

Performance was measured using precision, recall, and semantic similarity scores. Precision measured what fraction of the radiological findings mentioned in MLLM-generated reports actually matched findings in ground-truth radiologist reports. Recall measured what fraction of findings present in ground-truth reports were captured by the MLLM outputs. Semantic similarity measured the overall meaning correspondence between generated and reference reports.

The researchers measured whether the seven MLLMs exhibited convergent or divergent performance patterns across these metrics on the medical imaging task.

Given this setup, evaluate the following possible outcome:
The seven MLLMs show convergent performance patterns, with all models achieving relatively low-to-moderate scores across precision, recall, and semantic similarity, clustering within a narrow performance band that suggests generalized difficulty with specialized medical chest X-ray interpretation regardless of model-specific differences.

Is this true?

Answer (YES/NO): NO